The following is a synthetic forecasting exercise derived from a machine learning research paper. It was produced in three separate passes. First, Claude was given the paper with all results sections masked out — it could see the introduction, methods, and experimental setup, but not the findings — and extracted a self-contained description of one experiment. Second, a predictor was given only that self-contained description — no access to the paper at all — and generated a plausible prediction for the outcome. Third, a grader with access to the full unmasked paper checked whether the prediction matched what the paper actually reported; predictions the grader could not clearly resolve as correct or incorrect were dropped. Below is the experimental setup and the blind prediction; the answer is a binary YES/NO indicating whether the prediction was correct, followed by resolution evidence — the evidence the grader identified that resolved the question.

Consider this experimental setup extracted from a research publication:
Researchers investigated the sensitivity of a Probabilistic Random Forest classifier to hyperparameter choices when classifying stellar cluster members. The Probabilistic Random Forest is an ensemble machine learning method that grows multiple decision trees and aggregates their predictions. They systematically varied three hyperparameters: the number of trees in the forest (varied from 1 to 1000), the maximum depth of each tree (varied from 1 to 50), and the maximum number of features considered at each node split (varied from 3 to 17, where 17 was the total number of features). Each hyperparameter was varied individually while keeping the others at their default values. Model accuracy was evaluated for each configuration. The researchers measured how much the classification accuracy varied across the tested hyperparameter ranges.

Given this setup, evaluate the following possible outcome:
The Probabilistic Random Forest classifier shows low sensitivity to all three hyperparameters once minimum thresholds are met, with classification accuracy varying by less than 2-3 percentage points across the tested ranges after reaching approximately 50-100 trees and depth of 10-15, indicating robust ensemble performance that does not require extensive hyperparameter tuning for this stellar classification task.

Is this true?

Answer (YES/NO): NO